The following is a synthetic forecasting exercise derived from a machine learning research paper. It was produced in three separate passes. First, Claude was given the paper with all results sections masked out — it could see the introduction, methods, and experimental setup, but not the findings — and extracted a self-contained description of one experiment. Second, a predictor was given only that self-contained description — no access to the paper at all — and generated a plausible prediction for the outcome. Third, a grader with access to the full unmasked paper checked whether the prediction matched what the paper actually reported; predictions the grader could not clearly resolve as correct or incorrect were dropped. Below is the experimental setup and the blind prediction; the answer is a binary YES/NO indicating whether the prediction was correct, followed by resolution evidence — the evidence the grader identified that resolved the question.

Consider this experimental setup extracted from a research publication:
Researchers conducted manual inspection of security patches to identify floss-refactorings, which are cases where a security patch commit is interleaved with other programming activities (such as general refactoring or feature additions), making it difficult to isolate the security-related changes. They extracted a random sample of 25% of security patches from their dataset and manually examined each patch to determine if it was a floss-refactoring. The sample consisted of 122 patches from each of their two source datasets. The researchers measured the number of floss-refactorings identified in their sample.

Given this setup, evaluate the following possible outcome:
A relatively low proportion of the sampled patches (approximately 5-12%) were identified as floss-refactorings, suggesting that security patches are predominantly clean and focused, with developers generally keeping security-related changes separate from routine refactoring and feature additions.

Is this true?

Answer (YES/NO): YES